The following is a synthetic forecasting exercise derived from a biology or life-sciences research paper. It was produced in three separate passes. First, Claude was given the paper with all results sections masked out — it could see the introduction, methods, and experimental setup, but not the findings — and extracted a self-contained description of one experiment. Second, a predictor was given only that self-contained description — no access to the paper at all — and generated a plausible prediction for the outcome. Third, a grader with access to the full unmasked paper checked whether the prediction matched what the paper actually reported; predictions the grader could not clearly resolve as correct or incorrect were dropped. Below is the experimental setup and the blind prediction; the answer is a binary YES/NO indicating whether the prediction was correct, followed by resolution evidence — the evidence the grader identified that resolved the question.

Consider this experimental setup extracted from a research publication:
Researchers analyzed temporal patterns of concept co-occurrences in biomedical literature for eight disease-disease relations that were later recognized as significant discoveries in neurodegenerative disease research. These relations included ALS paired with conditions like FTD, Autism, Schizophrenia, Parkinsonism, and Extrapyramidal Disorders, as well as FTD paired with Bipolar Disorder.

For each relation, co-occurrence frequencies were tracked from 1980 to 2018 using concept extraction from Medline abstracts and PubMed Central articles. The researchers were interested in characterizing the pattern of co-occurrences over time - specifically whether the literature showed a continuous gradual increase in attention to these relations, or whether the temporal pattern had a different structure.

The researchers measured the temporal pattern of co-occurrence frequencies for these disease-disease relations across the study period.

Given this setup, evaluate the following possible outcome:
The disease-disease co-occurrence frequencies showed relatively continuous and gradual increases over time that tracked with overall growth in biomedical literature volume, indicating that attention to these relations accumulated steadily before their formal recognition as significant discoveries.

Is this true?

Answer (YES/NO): NO